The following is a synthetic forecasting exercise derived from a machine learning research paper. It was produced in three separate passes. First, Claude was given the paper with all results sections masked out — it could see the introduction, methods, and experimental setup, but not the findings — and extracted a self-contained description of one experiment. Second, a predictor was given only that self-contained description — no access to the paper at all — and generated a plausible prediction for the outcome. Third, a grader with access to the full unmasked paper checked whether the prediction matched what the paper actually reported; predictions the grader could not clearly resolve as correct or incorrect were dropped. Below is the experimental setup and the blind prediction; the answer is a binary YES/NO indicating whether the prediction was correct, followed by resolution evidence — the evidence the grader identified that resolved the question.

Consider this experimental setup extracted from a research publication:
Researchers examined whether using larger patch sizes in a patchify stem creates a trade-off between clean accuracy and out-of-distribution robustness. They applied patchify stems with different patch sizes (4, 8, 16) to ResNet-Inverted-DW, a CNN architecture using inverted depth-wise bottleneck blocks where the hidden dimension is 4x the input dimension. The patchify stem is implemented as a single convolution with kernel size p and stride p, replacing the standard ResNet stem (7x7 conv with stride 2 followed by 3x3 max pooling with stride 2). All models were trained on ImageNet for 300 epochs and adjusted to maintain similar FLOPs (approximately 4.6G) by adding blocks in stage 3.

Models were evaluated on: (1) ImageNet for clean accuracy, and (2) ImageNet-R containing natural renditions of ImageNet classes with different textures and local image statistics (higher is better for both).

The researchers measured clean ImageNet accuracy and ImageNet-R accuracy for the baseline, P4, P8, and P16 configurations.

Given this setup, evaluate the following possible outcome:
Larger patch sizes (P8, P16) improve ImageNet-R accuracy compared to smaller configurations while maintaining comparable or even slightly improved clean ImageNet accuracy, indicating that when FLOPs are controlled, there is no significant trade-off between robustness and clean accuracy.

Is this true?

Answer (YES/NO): NO